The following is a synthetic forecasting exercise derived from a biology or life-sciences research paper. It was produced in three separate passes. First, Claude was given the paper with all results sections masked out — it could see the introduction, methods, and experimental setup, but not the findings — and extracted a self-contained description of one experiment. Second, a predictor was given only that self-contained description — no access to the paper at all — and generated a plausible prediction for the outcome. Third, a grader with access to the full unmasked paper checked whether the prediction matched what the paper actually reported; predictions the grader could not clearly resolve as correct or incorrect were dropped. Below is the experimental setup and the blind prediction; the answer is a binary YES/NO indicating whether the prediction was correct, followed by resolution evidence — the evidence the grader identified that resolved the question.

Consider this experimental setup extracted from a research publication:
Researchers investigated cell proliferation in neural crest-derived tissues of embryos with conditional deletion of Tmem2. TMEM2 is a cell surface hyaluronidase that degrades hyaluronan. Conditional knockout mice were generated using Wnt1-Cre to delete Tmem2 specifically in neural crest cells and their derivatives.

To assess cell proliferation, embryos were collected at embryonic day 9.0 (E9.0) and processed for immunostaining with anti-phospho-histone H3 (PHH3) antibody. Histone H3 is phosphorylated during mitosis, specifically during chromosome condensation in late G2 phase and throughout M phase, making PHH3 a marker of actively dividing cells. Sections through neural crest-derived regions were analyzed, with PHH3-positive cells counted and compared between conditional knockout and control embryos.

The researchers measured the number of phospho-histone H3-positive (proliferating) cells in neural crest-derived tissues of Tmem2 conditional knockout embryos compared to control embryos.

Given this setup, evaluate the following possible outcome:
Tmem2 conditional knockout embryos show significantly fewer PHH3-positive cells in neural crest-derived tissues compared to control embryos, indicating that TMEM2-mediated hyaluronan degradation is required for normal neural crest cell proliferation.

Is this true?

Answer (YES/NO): NO